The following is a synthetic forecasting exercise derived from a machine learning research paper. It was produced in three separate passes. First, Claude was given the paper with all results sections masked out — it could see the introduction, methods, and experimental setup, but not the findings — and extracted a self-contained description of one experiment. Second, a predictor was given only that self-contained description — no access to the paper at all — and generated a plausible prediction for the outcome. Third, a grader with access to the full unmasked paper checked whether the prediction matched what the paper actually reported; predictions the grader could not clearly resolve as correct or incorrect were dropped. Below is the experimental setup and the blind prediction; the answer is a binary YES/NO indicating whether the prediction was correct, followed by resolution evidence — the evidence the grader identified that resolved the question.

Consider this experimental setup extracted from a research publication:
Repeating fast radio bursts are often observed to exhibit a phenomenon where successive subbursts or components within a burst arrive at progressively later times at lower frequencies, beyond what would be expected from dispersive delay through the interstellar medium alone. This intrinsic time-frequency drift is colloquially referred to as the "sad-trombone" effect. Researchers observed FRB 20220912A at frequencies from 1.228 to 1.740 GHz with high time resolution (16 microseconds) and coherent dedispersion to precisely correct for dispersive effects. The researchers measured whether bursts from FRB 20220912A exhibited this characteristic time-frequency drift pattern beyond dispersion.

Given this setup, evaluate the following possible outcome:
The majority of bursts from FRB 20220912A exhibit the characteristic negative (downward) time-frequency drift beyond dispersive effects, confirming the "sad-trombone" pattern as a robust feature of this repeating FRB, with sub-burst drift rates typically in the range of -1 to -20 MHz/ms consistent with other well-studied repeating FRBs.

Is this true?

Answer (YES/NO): YES